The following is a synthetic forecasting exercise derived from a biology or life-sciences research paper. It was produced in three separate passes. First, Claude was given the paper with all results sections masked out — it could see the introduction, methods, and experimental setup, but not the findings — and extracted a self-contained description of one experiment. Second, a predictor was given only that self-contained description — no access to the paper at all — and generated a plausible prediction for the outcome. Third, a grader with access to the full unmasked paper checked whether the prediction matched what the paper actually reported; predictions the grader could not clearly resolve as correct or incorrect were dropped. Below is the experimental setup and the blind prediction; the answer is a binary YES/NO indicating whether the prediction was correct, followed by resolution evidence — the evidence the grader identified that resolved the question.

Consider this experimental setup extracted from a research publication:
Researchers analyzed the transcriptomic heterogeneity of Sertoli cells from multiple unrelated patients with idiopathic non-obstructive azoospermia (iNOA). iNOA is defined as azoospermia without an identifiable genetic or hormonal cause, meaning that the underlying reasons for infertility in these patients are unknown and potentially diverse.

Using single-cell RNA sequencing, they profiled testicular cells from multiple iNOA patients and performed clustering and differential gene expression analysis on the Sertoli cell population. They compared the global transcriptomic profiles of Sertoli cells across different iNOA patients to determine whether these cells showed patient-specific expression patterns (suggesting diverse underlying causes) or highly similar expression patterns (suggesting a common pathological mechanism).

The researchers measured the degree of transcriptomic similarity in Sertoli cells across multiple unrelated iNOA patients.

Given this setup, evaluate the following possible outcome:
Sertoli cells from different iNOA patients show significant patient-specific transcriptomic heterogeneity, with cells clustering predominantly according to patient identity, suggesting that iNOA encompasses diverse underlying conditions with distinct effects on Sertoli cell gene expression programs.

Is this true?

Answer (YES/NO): NO